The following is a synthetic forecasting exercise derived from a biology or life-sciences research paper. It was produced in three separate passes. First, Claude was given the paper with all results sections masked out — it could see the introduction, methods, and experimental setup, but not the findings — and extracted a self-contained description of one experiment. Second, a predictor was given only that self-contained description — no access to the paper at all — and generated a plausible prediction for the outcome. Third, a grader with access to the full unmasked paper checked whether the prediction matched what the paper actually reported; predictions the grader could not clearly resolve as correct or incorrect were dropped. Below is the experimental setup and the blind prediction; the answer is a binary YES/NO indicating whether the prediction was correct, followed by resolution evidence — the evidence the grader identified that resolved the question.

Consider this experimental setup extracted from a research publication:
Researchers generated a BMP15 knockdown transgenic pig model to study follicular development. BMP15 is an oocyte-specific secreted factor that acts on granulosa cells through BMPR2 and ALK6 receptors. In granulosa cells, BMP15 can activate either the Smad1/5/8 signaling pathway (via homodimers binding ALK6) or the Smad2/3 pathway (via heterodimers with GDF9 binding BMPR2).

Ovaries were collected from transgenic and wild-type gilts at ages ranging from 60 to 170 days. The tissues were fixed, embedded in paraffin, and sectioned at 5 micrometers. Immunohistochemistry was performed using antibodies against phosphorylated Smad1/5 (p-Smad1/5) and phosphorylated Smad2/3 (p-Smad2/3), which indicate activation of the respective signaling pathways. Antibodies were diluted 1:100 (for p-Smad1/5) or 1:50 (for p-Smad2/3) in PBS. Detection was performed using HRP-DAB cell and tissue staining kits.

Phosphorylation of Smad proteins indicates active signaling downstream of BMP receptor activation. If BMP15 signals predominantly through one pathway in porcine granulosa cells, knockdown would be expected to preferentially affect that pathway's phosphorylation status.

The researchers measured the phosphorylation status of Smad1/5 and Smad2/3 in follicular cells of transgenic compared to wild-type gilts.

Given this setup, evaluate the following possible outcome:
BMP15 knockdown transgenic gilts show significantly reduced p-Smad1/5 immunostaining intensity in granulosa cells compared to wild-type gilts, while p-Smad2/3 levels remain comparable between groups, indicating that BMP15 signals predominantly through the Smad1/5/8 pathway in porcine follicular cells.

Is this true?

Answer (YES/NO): NO